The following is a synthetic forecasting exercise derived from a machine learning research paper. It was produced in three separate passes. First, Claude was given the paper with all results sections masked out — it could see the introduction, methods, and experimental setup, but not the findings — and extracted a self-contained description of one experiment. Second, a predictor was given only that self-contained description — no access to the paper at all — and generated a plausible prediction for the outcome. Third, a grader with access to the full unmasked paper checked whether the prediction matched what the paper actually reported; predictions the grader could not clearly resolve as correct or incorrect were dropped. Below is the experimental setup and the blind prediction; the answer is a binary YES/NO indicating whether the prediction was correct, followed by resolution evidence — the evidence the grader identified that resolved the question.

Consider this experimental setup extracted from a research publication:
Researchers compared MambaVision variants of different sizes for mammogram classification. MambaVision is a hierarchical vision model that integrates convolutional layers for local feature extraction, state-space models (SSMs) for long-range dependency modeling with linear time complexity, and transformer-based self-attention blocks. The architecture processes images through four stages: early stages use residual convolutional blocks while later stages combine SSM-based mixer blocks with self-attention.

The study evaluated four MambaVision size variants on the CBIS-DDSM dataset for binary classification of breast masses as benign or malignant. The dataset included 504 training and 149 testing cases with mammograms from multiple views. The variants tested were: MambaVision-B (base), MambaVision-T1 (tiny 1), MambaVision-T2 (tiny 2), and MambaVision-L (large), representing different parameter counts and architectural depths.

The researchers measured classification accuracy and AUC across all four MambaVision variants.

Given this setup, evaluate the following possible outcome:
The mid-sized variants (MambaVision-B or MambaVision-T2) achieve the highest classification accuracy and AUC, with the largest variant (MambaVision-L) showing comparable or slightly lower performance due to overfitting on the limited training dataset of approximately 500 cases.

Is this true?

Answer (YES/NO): NO